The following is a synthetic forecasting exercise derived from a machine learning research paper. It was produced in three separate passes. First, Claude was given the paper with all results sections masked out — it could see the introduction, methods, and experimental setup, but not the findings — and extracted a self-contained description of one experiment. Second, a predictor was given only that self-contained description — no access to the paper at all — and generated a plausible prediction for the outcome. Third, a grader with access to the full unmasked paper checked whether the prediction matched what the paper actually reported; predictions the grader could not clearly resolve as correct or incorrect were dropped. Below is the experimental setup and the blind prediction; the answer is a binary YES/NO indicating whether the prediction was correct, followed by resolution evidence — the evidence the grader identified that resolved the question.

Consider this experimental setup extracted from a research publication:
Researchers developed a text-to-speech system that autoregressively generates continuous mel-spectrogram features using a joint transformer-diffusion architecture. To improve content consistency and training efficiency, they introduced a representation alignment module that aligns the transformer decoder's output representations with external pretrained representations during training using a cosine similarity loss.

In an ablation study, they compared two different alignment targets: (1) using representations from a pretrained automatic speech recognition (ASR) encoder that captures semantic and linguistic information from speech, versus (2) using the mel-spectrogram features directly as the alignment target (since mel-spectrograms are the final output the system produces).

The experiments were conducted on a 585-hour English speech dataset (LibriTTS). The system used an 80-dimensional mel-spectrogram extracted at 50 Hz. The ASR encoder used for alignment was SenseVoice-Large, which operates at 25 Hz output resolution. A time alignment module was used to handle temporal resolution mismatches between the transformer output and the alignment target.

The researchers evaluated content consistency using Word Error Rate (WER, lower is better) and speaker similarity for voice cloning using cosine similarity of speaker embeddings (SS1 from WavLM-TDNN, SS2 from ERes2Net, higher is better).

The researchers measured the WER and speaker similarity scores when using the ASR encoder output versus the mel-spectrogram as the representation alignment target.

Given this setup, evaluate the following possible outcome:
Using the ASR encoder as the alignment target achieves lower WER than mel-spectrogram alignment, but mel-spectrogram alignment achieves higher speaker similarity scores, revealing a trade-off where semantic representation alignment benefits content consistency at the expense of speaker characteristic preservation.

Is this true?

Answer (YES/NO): NO